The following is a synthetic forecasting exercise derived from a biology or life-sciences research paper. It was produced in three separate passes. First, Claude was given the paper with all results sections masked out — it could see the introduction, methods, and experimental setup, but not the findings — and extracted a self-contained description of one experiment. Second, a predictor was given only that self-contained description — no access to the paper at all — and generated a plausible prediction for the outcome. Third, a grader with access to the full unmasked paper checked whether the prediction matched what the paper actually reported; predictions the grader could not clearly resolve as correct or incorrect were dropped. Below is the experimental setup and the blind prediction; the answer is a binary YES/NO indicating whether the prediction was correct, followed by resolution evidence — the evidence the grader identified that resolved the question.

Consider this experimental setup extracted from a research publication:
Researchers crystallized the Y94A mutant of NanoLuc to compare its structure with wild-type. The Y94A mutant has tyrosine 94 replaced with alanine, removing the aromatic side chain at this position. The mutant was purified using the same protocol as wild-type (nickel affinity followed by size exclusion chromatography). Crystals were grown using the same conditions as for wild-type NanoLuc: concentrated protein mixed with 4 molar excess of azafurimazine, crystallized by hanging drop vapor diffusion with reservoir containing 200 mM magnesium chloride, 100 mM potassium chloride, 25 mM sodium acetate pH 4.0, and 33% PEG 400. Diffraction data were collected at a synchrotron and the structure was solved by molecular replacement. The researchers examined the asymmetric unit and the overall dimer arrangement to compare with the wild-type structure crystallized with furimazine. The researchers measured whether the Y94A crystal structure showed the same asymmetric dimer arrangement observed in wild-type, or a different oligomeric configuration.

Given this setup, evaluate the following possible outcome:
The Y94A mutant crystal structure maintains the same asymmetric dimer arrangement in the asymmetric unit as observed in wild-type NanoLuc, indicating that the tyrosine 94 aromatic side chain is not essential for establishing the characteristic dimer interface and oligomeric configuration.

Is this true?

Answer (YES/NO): NO